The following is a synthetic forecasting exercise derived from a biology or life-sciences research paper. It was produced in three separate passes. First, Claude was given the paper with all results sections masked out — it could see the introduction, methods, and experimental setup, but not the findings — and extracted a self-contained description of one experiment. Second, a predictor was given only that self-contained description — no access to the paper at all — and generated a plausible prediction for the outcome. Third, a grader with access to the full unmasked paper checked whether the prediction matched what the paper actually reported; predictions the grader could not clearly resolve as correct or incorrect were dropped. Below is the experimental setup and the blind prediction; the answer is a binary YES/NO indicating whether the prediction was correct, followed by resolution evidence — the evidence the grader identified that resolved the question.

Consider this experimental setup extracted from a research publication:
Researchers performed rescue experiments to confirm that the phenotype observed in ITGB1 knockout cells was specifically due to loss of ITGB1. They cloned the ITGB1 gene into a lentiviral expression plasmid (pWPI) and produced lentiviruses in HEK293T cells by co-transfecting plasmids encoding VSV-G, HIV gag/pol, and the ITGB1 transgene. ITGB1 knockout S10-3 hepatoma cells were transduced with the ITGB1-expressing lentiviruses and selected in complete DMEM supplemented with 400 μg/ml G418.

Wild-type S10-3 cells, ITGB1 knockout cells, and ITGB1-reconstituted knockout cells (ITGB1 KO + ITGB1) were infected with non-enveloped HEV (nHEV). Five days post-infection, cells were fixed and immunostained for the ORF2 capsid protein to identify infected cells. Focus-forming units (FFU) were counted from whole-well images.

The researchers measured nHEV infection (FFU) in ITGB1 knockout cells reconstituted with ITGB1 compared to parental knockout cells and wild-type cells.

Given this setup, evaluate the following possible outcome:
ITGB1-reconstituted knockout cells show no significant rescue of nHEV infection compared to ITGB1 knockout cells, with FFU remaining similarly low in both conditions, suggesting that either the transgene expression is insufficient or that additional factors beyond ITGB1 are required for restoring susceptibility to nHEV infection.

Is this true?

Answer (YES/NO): NO